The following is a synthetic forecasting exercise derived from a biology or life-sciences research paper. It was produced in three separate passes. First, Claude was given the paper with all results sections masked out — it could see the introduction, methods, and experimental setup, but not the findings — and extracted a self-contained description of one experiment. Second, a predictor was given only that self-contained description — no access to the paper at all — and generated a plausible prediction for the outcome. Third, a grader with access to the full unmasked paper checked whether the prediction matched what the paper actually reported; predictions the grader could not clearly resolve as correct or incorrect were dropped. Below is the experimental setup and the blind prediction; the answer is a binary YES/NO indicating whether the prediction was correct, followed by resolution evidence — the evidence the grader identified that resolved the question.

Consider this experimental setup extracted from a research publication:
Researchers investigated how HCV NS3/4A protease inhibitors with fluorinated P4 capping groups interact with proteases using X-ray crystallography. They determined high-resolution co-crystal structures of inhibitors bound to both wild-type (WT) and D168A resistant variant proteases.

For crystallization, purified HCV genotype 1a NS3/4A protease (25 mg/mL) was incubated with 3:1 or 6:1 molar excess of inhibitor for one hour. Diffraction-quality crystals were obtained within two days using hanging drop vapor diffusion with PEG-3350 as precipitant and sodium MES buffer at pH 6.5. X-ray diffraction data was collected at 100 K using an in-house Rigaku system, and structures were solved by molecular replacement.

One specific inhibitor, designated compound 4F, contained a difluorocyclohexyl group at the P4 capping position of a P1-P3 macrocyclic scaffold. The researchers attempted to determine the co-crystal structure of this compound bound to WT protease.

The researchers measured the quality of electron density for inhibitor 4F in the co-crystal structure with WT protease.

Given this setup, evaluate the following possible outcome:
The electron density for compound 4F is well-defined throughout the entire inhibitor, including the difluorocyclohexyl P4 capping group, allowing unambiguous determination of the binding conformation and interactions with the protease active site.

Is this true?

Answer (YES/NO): NO